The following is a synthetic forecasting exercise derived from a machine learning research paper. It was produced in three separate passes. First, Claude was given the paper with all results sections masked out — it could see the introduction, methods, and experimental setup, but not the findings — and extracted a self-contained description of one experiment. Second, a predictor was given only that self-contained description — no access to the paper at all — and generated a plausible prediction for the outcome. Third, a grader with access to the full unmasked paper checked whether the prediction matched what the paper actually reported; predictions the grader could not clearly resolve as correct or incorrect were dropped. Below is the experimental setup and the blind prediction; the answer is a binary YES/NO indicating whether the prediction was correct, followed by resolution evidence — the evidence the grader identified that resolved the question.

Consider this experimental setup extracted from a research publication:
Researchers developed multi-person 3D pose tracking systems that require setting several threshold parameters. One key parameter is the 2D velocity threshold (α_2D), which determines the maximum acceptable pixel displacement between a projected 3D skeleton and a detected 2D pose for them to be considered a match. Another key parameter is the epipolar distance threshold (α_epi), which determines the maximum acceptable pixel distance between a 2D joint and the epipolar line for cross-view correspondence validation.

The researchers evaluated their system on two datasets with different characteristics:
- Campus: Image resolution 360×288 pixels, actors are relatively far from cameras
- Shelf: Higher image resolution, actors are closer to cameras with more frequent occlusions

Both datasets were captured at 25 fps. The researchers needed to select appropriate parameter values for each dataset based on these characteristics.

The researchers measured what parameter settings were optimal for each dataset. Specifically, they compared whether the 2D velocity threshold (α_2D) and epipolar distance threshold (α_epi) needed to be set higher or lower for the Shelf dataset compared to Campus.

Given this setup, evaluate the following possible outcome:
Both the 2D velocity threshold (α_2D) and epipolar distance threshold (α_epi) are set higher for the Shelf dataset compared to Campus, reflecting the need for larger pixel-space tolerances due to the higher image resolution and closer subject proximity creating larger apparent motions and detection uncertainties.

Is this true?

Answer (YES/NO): YES